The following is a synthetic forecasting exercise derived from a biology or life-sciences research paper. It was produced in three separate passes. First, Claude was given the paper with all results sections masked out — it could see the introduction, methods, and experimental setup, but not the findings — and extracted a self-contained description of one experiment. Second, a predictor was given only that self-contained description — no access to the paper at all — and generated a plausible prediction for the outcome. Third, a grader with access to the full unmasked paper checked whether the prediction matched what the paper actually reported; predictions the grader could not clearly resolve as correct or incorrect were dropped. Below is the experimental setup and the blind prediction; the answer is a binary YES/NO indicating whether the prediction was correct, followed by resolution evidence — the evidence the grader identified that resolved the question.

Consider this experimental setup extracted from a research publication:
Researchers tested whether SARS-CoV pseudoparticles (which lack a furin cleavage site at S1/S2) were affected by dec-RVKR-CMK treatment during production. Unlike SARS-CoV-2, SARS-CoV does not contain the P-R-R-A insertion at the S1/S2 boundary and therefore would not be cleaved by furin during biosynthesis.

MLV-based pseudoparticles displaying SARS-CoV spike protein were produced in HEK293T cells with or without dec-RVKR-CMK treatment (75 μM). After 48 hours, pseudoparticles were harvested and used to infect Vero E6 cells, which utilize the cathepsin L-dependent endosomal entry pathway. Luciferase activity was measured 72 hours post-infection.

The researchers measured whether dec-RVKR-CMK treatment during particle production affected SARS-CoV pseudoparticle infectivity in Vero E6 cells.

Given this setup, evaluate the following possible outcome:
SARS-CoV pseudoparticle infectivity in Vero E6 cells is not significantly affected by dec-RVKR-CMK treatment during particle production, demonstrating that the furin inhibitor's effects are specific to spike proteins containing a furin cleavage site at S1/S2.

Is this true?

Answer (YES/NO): YES